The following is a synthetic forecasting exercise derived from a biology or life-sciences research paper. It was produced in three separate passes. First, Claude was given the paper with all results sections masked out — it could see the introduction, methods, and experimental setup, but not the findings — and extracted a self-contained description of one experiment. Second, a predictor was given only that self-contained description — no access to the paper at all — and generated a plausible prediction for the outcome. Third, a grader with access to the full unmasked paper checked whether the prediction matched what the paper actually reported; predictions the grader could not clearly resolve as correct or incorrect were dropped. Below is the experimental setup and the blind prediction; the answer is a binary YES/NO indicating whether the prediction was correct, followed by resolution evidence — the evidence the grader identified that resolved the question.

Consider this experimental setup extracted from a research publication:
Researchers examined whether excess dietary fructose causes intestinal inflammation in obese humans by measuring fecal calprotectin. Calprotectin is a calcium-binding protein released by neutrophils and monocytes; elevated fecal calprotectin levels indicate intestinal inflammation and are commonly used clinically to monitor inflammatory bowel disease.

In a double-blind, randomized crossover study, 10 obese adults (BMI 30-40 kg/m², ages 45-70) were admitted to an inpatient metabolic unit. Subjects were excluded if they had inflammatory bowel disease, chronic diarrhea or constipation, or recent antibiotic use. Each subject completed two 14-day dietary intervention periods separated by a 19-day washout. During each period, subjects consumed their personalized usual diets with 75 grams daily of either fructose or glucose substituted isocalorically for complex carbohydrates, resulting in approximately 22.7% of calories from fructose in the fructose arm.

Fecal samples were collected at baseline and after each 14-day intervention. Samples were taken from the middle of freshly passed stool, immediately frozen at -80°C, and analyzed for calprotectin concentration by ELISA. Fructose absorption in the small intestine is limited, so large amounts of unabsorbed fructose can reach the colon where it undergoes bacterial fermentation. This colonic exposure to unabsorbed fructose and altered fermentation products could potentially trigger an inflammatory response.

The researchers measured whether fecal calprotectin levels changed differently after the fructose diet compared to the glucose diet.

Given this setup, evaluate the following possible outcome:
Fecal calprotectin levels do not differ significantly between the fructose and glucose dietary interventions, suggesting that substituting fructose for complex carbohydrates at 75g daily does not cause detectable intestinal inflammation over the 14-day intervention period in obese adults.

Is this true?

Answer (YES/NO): YES